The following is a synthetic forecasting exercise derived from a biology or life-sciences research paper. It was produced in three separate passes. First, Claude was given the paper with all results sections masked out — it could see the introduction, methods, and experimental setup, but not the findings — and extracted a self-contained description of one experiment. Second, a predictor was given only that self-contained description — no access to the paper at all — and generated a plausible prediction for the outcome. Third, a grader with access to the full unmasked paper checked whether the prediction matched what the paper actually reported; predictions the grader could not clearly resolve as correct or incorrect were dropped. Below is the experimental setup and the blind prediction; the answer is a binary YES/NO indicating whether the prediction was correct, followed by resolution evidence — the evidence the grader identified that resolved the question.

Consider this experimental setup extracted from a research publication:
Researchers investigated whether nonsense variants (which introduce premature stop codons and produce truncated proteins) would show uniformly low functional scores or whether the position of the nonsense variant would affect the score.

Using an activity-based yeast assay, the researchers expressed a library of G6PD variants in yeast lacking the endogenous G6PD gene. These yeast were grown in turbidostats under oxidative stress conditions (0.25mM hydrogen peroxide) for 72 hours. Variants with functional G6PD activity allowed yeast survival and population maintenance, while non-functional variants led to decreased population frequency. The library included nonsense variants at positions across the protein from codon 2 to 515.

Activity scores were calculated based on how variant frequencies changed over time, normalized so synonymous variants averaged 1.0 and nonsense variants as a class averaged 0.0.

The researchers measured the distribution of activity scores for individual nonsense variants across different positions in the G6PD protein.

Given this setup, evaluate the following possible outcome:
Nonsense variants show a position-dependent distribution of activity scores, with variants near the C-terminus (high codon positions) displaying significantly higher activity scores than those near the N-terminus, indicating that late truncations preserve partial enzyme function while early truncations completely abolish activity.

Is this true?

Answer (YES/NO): NO